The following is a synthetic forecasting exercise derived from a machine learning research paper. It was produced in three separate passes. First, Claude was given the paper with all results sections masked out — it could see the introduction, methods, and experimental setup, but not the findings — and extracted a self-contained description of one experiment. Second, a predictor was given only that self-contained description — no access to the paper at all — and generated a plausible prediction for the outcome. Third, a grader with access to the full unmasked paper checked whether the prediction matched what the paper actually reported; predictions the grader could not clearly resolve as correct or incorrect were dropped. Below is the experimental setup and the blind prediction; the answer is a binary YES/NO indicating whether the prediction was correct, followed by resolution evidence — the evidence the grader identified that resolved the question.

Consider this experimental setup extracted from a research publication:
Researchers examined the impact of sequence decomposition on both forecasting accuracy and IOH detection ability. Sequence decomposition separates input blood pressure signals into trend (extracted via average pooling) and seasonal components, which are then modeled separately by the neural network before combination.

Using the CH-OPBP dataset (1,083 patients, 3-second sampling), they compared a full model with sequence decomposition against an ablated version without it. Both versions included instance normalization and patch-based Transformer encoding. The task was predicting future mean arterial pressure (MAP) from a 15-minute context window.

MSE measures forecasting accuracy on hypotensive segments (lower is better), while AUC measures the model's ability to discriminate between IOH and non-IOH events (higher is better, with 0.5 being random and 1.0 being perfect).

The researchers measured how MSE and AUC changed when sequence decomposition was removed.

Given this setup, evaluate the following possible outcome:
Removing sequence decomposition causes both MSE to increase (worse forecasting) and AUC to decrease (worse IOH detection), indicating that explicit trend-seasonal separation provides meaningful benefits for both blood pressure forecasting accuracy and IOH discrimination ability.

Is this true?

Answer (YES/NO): YES